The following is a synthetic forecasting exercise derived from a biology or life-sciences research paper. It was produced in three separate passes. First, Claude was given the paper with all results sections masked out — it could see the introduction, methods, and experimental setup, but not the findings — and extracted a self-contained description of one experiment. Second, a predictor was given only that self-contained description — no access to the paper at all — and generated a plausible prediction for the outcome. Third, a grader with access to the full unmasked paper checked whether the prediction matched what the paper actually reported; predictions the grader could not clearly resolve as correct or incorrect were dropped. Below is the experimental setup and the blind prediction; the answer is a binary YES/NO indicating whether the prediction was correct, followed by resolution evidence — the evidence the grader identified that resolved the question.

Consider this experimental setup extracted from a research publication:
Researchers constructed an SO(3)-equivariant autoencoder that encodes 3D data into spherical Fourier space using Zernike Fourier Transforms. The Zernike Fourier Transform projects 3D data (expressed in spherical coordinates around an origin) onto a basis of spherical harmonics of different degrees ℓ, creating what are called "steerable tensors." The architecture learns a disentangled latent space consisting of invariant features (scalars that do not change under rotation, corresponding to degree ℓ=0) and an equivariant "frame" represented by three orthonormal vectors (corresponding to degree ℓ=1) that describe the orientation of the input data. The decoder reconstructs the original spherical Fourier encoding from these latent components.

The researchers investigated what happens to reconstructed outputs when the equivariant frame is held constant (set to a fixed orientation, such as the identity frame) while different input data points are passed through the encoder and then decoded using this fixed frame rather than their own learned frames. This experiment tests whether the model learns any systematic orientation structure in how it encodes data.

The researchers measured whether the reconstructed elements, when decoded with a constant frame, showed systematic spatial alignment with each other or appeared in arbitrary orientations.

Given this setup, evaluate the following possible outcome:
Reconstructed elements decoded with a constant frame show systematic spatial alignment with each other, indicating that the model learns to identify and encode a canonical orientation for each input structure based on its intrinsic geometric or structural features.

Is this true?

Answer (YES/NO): YES